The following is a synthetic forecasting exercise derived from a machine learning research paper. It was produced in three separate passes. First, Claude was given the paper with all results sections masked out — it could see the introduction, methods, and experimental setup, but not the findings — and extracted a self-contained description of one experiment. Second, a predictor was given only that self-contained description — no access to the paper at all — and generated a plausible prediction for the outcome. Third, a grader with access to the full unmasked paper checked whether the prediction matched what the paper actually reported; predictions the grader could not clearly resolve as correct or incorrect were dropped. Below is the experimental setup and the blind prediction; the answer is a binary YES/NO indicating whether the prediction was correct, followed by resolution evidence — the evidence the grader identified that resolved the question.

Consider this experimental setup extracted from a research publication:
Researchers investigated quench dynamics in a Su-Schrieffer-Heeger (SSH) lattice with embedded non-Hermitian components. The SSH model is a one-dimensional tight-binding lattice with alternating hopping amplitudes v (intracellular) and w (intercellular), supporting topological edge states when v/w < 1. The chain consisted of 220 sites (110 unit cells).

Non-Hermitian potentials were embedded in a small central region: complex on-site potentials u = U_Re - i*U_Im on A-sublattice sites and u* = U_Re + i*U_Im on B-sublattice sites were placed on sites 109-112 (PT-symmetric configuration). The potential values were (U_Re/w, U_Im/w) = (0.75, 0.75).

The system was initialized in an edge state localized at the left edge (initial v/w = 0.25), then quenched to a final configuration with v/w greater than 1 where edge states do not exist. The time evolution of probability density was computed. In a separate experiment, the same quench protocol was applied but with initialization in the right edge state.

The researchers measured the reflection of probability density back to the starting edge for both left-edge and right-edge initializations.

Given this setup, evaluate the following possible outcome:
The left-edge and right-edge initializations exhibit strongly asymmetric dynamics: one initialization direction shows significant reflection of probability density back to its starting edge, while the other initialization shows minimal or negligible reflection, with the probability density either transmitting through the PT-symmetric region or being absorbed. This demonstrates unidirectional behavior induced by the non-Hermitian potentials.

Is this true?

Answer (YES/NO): NO